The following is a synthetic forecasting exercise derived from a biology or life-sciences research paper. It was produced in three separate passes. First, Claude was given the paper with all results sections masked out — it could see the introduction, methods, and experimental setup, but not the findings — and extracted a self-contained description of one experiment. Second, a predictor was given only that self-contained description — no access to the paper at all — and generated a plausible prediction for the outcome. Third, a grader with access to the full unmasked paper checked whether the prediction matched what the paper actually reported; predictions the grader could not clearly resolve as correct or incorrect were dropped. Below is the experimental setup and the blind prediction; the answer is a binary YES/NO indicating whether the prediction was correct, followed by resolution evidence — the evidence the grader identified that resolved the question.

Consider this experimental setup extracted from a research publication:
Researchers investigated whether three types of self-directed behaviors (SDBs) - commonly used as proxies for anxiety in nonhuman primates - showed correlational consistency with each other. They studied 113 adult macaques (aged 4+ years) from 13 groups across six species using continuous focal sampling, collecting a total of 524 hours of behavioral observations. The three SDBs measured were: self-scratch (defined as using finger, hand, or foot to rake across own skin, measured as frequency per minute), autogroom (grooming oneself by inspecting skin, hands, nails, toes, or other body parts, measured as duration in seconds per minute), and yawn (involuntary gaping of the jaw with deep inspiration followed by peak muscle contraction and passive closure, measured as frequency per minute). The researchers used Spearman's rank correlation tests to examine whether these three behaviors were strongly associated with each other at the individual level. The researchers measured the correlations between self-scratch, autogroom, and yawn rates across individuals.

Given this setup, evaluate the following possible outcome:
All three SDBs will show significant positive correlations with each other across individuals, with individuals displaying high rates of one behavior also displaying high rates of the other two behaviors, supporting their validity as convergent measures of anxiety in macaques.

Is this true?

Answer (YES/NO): NO